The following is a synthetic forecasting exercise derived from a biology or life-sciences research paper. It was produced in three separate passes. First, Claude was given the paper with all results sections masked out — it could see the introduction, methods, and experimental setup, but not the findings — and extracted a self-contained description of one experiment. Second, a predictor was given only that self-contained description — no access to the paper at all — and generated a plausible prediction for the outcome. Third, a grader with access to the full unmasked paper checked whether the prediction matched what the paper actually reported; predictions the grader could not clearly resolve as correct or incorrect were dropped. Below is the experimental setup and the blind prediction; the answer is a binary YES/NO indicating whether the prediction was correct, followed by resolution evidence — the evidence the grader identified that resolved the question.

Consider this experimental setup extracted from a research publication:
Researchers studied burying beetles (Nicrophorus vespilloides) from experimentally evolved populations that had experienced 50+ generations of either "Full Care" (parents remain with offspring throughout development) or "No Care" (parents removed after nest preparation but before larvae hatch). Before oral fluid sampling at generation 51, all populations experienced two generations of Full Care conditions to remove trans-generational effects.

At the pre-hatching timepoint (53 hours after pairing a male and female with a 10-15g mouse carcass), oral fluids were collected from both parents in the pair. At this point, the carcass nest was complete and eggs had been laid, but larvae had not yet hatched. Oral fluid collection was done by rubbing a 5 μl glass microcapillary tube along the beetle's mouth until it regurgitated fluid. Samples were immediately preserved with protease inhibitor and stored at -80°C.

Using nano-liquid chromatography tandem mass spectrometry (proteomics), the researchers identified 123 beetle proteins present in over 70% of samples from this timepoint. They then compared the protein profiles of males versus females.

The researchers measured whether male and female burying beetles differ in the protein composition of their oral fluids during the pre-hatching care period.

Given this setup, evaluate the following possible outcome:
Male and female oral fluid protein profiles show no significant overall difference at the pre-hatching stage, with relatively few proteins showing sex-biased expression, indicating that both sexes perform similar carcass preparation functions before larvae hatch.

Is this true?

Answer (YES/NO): YES